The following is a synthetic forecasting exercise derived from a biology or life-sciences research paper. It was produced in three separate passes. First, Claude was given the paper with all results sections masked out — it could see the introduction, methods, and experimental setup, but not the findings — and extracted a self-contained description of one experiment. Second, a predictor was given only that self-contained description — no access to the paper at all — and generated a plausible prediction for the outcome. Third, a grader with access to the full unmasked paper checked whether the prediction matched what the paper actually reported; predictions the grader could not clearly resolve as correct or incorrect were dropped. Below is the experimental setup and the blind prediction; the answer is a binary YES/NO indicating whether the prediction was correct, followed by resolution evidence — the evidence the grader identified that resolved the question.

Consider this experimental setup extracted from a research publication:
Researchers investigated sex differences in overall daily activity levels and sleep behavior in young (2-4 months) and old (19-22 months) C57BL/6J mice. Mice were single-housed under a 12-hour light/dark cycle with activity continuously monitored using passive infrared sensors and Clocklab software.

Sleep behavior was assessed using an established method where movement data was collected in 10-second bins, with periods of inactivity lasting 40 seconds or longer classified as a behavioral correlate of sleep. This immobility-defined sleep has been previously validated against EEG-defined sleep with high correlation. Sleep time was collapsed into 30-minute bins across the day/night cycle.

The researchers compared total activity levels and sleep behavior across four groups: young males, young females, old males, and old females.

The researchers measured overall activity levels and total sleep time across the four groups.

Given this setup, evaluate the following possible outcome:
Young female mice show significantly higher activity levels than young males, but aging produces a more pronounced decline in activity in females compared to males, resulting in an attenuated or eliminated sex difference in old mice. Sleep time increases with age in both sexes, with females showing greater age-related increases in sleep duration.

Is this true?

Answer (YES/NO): NO